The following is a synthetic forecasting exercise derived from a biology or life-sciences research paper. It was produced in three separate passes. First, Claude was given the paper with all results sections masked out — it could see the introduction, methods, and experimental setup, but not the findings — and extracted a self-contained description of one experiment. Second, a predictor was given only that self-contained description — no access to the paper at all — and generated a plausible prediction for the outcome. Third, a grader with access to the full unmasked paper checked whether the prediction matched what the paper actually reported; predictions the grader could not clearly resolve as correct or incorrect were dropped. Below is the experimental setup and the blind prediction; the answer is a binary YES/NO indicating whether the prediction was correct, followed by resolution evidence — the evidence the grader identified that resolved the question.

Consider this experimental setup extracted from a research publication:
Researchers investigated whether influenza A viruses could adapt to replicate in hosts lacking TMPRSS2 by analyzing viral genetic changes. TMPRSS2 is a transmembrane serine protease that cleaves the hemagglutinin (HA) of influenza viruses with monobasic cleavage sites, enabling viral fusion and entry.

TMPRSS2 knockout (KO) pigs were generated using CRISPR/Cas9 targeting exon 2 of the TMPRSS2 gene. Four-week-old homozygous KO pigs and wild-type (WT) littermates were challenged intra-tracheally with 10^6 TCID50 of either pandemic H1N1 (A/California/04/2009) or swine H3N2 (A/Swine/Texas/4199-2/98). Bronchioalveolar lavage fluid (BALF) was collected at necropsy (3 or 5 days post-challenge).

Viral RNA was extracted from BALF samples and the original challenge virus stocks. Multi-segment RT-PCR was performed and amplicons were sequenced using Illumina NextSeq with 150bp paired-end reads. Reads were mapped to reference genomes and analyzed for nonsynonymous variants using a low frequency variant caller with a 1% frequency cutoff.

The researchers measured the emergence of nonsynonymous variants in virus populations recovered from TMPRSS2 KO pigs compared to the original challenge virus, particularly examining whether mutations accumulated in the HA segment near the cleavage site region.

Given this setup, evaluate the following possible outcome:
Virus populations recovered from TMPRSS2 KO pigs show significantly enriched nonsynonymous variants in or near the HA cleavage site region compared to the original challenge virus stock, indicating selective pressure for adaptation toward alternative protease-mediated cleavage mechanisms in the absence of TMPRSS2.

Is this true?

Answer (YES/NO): NO